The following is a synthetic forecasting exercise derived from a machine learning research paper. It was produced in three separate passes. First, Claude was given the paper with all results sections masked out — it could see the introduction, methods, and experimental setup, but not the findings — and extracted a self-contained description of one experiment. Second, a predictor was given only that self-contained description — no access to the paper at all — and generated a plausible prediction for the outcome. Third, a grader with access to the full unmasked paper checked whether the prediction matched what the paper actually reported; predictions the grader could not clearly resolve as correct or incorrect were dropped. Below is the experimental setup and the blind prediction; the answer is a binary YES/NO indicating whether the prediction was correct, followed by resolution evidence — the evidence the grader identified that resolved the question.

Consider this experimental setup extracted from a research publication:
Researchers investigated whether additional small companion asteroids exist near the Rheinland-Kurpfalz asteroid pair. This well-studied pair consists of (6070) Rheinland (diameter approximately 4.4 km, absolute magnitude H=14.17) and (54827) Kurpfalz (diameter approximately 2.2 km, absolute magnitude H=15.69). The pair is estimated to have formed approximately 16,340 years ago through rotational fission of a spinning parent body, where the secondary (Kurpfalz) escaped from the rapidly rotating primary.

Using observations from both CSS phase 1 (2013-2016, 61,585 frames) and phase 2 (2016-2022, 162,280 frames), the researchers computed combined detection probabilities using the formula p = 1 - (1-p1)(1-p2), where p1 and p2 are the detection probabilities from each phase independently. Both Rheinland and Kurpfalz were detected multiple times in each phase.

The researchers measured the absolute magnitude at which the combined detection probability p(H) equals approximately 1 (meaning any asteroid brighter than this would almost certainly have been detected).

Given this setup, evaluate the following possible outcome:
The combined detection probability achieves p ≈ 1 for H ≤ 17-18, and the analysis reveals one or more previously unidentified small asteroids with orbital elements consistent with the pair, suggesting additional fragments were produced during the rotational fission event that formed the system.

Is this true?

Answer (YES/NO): NO